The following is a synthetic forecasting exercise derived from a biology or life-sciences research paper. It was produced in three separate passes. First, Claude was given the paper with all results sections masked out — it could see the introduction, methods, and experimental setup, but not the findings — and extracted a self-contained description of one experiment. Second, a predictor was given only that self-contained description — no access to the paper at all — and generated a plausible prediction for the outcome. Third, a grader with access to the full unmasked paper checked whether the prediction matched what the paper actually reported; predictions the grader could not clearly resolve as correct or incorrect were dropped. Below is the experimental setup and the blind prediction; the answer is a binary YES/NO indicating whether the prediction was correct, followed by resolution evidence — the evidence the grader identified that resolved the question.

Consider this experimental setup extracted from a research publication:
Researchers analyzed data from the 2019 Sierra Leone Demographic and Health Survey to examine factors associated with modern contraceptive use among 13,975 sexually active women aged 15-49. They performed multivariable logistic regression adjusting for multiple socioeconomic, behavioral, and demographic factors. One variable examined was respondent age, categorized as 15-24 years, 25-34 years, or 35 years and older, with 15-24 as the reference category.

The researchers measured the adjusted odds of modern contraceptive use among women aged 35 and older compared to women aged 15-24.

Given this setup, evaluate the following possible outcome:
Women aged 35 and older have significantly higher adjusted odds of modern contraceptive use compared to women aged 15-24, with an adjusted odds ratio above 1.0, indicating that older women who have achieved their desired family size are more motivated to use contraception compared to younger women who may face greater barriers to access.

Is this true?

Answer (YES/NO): NO